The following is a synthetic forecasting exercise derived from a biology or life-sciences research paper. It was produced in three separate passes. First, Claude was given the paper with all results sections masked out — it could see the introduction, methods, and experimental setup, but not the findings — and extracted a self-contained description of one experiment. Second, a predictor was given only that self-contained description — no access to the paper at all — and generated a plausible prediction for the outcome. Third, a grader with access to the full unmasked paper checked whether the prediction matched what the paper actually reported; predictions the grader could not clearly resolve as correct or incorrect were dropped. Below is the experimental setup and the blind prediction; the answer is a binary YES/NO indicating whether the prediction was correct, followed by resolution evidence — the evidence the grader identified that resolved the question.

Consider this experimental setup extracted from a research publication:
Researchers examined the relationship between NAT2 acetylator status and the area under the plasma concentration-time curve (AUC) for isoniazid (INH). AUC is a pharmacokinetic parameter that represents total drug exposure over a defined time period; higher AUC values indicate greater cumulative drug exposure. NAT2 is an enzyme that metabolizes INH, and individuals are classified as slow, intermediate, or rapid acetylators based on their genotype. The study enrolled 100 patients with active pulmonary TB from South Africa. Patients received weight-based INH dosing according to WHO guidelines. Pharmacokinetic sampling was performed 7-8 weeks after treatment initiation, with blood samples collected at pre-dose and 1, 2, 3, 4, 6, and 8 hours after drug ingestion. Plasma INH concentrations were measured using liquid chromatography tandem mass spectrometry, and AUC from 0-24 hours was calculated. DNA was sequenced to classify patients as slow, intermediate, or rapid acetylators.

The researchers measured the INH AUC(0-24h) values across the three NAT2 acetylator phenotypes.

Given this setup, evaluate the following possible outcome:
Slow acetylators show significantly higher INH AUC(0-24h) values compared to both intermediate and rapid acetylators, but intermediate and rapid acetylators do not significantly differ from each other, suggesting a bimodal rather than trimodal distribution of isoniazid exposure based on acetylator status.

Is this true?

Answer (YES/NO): NO